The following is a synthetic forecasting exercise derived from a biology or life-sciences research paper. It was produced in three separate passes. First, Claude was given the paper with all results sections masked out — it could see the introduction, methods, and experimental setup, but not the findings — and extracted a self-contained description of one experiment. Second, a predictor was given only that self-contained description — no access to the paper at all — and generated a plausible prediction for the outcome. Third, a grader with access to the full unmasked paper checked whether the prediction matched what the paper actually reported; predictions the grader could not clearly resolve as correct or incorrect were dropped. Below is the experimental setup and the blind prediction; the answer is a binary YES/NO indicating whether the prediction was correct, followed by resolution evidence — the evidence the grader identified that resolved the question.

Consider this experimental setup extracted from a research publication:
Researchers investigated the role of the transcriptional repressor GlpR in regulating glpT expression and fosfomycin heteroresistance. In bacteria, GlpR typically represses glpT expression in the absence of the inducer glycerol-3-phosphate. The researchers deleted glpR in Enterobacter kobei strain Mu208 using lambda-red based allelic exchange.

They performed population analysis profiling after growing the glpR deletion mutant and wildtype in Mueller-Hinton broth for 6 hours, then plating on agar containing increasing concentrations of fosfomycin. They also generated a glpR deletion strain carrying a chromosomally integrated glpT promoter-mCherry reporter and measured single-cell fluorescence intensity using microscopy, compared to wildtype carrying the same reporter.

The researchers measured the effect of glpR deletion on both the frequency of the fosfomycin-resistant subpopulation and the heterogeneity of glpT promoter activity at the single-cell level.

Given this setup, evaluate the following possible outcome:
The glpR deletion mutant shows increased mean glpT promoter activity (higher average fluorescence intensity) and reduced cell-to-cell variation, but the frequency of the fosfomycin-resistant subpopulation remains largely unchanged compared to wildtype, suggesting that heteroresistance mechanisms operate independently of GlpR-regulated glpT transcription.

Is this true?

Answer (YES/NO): NO